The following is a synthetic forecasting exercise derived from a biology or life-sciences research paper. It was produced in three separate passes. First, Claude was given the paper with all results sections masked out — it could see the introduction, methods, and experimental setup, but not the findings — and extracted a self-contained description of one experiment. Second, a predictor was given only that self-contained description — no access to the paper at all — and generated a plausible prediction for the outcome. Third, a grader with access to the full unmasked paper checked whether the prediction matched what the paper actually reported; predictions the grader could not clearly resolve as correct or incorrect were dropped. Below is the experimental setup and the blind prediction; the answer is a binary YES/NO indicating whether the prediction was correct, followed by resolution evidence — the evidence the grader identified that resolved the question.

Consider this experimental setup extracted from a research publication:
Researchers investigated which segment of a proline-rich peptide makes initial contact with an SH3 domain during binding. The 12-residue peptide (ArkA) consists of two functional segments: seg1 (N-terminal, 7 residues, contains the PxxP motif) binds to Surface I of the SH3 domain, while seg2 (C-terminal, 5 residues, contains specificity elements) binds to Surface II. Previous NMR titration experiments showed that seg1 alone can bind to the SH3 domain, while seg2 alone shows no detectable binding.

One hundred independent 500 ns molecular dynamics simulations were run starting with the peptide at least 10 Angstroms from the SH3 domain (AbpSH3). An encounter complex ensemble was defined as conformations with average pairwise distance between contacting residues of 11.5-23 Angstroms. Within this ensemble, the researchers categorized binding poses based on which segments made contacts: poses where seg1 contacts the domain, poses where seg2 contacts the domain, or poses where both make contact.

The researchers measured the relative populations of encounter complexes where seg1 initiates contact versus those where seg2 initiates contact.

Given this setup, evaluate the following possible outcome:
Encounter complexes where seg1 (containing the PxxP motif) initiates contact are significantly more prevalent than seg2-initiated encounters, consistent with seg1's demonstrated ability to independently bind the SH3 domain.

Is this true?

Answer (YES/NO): YES